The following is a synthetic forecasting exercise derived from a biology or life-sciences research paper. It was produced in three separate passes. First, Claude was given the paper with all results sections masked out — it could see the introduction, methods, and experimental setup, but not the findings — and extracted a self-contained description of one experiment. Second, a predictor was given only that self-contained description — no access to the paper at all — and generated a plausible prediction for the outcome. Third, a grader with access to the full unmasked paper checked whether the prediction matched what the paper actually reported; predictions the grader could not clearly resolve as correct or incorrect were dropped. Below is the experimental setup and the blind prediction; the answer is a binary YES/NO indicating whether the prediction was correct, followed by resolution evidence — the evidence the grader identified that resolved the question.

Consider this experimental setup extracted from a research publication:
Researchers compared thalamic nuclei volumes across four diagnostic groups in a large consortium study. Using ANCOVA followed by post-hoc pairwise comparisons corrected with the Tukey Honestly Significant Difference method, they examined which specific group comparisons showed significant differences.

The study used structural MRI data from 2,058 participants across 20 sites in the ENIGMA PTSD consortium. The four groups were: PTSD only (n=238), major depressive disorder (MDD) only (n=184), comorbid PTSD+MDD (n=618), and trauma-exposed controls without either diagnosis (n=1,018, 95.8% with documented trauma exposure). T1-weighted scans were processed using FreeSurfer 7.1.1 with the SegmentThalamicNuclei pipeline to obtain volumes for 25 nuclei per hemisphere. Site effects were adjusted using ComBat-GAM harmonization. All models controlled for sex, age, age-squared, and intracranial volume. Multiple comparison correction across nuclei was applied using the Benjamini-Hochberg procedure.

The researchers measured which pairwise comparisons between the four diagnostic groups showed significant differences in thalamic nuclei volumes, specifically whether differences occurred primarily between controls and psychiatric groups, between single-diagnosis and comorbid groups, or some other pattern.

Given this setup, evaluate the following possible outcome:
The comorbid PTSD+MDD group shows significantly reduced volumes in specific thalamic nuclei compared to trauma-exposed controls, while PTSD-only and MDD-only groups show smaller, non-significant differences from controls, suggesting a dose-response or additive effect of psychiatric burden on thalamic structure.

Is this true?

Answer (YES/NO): NO